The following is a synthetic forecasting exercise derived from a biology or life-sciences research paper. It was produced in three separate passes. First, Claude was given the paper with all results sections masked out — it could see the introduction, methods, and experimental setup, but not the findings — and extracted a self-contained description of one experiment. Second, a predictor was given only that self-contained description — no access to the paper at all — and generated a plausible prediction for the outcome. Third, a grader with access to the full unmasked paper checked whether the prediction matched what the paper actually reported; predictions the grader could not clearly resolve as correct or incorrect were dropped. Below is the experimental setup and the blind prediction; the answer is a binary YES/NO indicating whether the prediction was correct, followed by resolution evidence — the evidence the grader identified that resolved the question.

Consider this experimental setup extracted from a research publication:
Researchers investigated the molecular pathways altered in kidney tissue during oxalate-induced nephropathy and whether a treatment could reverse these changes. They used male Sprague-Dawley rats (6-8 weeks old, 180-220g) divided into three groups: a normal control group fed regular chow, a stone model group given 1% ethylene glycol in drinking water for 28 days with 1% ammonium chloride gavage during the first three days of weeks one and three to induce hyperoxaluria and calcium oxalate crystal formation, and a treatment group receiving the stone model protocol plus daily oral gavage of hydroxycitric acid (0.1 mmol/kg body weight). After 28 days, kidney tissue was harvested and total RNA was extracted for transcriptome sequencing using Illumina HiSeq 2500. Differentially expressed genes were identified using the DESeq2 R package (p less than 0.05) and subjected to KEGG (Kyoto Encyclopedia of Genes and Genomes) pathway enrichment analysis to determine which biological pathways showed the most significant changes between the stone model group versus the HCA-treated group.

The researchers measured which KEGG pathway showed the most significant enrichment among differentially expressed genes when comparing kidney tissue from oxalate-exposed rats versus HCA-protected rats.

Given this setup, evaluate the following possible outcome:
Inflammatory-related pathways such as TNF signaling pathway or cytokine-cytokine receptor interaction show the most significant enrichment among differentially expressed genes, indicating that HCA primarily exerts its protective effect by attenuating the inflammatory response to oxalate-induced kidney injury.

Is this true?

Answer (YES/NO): NO